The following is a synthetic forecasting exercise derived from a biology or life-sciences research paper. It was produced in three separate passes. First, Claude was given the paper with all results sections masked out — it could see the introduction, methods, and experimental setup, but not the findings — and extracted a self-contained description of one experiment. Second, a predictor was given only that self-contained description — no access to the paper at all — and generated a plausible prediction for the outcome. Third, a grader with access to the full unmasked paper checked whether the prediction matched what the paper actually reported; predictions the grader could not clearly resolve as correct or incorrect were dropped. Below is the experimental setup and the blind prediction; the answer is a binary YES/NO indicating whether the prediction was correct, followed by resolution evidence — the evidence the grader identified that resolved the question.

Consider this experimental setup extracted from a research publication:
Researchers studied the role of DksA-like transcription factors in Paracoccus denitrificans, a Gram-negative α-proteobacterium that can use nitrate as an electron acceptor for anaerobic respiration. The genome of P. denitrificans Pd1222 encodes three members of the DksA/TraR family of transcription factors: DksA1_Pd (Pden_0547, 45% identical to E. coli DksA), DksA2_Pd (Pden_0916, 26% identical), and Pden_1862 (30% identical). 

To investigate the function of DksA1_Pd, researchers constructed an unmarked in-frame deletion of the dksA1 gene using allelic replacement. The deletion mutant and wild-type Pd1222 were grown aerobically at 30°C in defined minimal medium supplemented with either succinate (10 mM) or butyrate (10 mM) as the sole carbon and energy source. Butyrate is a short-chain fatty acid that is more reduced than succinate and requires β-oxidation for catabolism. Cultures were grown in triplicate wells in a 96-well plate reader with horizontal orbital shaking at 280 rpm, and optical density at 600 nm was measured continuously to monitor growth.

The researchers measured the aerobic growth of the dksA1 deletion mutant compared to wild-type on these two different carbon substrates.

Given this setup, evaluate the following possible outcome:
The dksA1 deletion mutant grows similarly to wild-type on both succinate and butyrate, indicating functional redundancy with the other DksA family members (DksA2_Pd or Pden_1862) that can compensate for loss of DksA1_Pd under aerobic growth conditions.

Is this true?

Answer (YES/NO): NO